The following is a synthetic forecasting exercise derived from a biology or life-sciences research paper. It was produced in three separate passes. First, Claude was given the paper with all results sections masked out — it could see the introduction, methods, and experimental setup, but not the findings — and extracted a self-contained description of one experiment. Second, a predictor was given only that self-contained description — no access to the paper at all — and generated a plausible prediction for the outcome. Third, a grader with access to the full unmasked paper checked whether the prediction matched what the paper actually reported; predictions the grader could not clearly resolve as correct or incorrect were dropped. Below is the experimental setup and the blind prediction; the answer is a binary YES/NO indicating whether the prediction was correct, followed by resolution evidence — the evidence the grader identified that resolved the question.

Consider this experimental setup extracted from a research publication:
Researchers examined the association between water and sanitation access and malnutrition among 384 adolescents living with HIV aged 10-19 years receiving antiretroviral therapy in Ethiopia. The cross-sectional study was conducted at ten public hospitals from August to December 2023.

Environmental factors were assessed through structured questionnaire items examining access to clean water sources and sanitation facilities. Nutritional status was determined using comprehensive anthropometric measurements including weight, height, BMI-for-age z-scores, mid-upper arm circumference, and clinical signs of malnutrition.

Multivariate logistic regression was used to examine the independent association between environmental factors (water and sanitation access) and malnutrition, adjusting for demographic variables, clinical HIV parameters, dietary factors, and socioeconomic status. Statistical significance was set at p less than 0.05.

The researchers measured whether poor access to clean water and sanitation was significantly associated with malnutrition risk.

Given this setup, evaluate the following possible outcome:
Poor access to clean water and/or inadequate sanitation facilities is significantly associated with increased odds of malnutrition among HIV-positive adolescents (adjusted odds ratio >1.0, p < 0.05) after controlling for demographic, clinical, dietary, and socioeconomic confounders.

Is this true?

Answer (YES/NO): NO